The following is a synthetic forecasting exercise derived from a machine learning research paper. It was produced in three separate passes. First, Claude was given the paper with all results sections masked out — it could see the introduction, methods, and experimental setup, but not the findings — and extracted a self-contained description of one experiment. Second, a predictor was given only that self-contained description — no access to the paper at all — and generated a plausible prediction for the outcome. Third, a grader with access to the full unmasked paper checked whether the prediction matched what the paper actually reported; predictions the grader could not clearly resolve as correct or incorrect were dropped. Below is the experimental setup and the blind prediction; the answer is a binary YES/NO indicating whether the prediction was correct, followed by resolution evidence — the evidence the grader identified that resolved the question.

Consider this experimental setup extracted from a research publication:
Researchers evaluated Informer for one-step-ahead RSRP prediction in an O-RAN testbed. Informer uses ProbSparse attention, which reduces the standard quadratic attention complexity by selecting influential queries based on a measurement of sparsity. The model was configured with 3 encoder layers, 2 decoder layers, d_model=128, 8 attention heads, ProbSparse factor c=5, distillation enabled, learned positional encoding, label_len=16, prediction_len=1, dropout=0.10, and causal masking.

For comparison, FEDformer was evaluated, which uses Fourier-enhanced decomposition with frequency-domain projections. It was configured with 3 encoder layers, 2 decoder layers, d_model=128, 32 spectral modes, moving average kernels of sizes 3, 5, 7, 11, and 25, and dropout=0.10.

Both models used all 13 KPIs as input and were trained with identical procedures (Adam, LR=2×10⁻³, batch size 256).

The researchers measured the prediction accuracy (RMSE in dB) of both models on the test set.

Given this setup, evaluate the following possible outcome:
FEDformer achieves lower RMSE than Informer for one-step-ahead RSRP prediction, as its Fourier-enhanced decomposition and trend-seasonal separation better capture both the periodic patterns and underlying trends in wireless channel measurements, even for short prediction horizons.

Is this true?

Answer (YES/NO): NO